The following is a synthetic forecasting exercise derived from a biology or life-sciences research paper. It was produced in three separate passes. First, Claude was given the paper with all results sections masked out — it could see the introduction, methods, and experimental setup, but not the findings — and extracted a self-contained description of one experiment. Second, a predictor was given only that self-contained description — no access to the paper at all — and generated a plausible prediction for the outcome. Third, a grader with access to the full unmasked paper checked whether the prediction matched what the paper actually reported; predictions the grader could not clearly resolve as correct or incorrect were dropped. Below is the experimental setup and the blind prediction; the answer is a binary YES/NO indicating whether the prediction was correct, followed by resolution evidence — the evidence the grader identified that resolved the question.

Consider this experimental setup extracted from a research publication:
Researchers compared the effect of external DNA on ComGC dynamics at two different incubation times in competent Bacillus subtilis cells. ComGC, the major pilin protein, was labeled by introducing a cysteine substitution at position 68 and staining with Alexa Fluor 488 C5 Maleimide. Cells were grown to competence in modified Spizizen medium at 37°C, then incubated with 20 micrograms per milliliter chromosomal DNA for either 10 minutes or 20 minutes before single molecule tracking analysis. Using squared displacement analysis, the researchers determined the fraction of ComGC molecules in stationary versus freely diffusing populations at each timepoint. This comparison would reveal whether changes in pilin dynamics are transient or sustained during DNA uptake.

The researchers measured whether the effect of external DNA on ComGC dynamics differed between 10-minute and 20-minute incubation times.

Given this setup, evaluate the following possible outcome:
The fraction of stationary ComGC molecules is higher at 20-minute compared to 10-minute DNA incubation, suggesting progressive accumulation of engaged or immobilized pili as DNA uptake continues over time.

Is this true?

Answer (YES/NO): NO